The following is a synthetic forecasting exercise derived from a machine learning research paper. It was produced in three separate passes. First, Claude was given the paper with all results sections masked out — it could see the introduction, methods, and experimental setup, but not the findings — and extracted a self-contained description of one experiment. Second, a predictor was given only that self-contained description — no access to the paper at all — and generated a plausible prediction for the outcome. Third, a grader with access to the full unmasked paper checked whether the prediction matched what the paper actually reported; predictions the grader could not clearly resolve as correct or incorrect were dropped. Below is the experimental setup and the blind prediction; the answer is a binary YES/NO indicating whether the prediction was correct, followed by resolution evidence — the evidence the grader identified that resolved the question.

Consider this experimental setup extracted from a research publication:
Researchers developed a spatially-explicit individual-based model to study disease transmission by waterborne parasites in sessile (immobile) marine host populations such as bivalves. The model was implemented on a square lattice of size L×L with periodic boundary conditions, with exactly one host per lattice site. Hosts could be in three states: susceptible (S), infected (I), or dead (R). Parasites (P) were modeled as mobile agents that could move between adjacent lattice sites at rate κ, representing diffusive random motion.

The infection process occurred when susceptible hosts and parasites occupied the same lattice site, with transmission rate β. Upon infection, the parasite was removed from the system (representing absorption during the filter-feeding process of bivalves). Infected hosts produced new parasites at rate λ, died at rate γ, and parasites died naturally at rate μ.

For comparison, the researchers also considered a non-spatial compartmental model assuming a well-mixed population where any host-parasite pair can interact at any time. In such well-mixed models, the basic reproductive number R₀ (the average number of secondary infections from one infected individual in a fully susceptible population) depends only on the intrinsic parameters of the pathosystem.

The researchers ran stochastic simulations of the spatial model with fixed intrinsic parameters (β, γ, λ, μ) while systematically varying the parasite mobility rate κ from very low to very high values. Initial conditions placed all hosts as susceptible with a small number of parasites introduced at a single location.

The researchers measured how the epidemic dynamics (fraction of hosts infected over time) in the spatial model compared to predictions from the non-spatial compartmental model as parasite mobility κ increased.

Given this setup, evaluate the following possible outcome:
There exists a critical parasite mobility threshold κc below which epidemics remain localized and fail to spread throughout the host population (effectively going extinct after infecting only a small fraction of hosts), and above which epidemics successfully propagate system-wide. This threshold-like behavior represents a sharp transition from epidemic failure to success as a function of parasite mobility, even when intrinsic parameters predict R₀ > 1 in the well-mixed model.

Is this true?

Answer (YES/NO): YES